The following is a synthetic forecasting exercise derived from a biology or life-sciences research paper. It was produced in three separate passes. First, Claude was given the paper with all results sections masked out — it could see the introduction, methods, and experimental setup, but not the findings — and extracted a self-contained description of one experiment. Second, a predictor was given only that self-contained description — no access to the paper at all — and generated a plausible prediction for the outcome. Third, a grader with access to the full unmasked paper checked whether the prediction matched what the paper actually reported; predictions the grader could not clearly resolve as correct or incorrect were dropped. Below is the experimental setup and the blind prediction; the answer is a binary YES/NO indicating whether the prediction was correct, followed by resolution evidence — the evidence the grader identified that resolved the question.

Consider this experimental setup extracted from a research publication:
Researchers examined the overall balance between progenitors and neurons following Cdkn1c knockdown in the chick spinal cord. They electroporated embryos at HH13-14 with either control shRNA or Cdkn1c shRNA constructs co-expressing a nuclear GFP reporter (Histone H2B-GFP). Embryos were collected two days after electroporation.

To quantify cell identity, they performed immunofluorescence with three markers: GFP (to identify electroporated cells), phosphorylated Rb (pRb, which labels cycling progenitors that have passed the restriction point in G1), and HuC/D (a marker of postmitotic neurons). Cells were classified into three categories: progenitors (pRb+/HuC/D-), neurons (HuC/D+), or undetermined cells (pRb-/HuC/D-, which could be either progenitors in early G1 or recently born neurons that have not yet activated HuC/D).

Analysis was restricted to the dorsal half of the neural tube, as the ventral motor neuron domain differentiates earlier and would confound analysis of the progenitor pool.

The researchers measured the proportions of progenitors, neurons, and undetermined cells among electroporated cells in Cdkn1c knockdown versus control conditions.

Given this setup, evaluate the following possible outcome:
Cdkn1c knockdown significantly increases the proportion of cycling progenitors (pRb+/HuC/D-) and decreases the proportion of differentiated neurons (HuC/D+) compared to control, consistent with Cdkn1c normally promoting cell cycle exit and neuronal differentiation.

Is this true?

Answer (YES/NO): YES